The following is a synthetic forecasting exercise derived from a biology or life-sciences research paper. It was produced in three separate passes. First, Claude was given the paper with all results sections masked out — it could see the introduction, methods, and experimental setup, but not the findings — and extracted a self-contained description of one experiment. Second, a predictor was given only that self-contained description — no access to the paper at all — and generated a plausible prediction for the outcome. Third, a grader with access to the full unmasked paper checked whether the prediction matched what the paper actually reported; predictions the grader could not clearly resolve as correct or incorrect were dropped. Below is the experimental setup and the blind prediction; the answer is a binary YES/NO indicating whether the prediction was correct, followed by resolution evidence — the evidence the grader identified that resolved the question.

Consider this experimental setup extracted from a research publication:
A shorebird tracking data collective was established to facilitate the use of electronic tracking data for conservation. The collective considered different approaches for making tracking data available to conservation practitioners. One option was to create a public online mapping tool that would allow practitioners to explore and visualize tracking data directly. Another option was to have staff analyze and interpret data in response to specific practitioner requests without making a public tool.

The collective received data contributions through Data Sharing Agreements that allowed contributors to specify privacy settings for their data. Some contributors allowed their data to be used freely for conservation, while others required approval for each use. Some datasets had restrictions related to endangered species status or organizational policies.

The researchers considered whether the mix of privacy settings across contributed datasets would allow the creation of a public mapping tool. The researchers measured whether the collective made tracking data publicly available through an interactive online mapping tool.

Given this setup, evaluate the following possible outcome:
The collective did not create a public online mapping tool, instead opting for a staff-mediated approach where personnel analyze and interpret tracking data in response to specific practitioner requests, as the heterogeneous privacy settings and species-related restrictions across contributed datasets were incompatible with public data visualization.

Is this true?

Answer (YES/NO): YES